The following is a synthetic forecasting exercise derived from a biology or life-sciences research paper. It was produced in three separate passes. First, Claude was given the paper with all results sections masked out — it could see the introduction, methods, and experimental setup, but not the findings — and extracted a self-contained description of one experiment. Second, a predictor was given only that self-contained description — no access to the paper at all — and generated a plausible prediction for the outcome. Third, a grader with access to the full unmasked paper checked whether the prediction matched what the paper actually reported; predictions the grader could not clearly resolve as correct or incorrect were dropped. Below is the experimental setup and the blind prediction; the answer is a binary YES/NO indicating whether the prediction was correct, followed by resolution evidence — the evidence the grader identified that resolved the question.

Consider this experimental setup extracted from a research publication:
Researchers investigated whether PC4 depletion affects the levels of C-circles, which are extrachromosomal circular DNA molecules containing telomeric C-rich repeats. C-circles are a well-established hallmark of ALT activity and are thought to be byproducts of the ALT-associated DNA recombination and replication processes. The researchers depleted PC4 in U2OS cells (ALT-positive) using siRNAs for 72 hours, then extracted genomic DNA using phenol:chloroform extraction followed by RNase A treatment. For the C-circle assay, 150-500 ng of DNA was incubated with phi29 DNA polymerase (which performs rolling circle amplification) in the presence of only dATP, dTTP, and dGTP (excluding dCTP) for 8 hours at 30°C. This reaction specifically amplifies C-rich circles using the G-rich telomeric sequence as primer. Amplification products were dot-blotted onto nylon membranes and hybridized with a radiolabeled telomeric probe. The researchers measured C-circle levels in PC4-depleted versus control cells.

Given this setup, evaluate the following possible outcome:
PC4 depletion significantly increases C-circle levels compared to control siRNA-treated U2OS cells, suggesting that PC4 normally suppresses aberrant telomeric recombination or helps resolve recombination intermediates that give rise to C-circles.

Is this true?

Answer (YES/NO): YES